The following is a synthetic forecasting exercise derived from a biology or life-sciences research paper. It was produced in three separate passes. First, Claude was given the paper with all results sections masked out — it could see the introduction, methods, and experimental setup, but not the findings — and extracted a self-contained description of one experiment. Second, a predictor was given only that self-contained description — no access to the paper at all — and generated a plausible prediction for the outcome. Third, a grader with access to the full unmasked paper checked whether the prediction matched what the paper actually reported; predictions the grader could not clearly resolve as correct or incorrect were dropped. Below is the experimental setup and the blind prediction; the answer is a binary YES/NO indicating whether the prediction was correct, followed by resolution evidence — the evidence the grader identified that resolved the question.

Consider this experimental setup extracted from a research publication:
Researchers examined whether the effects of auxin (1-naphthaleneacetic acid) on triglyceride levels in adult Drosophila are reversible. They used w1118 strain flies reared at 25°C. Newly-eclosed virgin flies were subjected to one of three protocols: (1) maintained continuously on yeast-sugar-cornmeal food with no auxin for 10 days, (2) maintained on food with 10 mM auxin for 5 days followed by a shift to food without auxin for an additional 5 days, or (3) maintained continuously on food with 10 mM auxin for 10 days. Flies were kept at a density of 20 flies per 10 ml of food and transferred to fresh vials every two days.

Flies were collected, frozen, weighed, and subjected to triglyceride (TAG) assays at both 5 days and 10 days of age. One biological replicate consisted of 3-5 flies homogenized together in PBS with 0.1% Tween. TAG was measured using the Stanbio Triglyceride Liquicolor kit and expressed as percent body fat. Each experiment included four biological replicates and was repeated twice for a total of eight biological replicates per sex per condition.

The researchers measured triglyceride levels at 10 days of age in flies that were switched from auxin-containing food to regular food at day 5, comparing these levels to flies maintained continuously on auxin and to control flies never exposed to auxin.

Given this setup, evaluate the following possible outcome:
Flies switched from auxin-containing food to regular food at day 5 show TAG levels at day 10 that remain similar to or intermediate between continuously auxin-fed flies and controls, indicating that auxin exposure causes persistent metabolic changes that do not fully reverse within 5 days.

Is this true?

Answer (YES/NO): YES